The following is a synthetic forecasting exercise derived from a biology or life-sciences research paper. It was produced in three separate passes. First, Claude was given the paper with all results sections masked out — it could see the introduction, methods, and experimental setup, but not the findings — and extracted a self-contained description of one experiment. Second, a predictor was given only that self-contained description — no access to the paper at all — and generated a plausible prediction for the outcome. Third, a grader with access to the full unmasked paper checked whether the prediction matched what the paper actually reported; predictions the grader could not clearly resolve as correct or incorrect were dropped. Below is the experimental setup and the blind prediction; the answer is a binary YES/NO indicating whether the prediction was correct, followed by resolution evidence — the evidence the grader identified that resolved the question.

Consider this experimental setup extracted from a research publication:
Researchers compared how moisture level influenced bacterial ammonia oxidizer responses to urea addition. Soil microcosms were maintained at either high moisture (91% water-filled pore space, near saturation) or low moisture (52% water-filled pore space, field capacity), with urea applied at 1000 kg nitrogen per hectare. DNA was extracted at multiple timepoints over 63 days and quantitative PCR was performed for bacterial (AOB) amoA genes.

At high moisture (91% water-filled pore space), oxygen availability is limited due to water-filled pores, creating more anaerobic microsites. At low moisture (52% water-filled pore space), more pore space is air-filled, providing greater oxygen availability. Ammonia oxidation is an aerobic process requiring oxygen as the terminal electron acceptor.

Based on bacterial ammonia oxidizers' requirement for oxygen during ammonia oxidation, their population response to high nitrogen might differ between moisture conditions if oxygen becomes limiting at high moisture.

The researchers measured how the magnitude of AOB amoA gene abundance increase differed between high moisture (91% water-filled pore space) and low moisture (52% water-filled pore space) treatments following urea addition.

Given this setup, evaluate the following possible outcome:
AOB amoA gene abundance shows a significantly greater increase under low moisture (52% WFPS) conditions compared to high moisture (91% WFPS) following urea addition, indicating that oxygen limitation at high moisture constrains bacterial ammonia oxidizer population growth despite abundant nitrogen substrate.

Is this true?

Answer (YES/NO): NO